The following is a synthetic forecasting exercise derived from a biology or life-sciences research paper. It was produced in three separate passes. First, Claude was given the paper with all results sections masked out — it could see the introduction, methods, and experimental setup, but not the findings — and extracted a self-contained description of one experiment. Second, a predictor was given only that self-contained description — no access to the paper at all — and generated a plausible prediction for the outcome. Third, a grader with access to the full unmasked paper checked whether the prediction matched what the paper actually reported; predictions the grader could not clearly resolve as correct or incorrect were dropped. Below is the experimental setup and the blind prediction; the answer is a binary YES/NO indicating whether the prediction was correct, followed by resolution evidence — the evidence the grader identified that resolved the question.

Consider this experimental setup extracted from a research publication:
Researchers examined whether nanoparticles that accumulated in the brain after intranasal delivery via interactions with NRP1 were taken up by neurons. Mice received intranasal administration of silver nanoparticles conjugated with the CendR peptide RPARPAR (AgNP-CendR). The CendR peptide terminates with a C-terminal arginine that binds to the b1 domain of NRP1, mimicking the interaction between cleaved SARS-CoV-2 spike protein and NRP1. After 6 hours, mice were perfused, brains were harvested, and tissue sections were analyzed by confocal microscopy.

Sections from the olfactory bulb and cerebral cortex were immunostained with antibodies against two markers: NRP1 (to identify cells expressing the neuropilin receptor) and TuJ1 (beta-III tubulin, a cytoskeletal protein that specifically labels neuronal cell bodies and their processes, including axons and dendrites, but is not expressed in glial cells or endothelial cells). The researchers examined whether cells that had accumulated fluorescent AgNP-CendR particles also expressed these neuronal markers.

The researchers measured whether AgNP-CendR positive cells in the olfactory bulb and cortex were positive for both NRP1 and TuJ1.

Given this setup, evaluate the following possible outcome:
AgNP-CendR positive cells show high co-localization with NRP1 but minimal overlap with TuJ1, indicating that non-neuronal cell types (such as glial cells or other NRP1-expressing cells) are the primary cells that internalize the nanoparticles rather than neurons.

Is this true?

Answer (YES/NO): NO